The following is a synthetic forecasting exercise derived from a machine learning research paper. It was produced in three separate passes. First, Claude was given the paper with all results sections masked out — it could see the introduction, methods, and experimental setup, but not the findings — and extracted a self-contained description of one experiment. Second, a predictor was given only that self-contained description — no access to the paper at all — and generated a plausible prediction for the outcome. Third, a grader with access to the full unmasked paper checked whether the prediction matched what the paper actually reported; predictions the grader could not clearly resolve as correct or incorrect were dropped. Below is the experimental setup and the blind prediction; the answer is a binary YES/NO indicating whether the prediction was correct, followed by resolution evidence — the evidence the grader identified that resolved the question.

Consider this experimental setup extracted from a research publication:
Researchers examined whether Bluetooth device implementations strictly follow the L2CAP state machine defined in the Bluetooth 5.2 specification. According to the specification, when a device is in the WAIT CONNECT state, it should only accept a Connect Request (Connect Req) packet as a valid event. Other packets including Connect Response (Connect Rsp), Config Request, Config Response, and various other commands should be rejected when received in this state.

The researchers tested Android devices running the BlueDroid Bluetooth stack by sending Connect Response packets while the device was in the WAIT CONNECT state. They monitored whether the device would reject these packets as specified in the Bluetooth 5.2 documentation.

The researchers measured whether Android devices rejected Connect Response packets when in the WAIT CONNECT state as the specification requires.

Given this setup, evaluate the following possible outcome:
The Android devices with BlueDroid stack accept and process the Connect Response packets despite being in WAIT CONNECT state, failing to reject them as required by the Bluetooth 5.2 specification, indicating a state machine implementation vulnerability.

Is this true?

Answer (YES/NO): YES